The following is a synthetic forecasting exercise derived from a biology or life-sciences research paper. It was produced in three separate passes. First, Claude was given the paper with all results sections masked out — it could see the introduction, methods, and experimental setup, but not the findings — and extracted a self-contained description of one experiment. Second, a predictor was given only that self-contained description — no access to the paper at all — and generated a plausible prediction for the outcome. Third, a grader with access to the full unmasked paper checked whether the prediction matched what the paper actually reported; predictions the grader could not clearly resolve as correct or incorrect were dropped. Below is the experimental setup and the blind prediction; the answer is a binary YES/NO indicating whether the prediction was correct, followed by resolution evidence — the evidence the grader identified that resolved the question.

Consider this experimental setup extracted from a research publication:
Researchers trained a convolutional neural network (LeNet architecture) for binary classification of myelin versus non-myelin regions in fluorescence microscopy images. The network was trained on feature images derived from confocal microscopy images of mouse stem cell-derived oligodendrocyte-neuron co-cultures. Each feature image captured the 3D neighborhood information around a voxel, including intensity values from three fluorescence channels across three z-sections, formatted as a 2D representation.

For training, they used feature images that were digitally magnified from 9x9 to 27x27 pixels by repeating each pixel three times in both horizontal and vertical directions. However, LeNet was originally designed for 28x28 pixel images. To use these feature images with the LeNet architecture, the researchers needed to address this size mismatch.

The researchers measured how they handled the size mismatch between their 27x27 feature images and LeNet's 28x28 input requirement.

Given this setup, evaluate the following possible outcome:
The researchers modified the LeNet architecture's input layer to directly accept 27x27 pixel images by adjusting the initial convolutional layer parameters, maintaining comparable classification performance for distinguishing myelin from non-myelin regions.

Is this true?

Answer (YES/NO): NO